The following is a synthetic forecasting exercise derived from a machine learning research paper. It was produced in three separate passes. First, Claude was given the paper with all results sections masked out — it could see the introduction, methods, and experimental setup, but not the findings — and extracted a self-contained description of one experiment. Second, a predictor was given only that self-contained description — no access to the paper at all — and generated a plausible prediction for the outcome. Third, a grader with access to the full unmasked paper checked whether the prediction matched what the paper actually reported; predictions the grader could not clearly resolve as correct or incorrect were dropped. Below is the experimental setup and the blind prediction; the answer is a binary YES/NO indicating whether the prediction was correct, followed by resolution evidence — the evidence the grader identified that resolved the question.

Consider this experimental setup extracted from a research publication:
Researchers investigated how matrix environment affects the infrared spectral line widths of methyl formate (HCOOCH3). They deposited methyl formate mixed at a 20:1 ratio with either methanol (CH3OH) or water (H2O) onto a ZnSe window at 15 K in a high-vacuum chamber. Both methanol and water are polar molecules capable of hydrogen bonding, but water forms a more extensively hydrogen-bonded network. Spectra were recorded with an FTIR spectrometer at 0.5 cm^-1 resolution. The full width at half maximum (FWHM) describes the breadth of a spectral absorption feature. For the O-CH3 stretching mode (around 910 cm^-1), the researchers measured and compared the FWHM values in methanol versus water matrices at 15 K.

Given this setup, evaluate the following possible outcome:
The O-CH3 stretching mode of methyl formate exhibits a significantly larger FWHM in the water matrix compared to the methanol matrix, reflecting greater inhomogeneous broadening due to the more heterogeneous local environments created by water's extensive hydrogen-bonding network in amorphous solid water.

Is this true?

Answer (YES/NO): YES